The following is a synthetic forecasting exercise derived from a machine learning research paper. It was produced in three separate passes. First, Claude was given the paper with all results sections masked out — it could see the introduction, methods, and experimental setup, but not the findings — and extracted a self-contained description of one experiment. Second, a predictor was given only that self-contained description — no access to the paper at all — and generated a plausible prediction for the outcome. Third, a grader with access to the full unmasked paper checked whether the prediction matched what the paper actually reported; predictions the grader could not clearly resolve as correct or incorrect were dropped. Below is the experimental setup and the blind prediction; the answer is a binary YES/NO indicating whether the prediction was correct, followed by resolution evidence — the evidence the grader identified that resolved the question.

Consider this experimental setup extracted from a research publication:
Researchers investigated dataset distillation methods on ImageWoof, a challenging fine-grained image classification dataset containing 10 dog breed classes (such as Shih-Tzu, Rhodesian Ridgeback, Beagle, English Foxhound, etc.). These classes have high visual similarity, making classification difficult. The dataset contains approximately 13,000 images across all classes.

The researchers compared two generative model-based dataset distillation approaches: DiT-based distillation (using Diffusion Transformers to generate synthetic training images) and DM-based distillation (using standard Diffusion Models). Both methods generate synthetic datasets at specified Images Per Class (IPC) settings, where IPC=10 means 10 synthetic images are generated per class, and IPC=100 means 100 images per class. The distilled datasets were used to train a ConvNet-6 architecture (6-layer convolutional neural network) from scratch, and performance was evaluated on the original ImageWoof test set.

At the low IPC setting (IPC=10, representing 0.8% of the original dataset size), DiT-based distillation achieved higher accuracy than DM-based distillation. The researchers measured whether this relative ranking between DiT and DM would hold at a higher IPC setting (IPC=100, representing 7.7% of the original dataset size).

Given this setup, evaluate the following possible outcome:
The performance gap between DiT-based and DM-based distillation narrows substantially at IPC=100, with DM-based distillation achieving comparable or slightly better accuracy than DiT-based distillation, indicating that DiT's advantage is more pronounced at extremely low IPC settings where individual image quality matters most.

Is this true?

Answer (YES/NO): YES